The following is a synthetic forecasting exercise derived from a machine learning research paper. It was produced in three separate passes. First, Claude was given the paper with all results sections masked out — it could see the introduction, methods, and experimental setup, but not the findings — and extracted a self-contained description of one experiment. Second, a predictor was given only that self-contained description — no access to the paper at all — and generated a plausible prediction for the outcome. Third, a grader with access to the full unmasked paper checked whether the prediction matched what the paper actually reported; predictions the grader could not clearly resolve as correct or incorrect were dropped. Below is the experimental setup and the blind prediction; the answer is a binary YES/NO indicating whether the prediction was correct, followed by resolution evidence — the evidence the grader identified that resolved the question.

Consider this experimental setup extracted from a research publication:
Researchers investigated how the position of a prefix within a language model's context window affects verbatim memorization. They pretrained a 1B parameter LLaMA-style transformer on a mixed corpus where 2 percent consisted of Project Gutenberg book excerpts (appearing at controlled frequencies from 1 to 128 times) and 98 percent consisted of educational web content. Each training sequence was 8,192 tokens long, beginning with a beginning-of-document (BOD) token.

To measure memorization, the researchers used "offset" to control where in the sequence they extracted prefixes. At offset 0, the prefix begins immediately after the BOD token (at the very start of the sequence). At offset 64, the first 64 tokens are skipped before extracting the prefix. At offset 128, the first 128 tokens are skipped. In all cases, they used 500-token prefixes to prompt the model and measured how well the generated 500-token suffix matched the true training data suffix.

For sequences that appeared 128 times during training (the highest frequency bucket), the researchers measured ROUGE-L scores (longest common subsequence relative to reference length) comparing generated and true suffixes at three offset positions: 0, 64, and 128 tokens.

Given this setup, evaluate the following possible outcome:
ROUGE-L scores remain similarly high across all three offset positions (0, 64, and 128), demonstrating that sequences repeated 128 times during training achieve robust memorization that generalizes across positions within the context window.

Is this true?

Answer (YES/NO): NO